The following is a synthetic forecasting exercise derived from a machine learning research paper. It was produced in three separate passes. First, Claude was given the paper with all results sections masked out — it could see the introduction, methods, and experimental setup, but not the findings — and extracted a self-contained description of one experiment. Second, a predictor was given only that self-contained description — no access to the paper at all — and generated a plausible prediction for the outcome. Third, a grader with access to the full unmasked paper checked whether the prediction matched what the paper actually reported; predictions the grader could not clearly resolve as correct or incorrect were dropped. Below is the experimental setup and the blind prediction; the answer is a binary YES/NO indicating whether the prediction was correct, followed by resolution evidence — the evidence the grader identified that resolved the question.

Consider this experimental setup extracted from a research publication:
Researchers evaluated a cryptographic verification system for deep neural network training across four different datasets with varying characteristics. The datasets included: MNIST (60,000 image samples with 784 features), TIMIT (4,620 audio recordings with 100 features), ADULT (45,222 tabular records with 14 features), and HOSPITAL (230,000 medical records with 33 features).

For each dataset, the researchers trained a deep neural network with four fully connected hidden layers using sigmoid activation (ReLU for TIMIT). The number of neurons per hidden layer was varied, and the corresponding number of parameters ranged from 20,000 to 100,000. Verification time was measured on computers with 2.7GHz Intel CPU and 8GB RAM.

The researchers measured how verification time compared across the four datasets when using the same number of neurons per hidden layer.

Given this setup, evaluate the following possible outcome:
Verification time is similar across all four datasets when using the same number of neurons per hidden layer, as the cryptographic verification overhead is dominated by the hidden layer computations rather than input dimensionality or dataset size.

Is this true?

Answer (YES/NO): NO